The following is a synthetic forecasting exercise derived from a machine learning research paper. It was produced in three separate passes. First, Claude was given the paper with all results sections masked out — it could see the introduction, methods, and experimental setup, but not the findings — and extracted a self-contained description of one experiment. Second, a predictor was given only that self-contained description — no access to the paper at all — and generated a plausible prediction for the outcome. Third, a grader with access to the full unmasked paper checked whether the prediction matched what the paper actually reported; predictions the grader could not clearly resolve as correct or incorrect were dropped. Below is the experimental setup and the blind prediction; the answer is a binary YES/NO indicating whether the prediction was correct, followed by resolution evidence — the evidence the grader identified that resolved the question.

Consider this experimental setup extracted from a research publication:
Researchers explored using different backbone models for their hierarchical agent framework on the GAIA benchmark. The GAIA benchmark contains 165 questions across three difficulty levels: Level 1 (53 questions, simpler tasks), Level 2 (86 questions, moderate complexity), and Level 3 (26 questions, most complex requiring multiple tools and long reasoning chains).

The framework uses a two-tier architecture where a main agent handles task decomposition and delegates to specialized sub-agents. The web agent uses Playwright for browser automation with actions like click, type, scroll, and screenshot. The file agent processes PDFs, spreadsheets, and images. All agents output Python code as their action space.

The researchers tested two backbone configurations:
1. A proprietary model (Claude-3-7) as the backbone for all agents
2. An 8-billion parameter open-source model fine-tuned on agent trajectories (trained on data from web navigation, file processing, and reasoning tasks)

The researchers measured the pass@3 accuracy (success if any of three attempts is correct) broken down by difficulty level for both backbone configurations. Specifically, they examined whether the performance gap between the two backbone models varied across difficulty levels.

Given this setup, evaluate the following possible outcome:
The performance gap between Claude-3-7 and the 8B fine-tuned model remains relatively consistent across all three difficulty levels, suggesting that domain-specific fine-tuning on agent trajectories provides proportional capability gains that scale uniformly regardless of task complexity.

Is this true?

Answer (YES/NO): NO